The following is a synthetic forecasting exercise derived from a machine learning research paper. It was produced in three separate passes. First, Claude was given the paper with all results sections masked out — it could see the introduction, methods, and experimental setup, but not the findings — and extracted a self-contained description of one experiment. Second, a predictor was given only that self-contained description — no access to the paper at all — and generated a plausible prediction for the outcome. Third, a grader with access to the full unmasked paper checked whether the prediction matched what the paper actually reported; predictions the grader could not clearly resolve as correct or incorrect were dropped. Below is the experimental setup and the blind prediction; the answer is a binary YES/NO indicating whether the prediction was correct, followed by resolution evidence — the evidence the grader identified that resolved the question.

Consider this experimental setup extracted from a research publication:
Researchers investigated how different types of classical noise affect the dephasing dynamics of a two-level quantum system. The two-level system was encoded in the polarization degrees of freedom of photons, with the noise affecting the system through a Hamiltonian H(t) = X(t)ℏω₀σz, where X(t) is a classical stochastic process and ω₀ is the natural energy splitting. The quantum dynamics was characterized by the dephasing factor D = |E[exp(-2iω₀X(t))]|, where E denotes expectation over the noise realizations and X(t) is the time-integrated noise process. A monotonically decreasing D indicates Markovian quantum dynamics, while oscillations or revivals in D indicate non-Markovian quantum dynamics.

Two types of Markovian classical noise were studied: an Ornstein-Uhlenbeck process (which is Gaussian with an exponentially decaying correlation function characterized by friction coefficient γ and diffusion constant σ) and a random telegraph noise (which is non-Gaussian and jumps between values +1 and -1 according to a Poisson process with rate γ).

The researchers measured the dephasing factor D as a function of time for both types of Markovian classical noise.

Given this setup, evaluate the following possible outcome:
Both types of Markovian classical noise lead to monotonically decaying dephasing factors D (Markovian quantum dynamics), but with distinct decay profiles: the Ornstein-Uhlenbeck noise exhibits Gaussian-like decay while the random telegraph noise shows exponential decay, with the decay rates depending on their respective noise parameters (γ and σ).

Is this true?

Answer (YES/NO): NO